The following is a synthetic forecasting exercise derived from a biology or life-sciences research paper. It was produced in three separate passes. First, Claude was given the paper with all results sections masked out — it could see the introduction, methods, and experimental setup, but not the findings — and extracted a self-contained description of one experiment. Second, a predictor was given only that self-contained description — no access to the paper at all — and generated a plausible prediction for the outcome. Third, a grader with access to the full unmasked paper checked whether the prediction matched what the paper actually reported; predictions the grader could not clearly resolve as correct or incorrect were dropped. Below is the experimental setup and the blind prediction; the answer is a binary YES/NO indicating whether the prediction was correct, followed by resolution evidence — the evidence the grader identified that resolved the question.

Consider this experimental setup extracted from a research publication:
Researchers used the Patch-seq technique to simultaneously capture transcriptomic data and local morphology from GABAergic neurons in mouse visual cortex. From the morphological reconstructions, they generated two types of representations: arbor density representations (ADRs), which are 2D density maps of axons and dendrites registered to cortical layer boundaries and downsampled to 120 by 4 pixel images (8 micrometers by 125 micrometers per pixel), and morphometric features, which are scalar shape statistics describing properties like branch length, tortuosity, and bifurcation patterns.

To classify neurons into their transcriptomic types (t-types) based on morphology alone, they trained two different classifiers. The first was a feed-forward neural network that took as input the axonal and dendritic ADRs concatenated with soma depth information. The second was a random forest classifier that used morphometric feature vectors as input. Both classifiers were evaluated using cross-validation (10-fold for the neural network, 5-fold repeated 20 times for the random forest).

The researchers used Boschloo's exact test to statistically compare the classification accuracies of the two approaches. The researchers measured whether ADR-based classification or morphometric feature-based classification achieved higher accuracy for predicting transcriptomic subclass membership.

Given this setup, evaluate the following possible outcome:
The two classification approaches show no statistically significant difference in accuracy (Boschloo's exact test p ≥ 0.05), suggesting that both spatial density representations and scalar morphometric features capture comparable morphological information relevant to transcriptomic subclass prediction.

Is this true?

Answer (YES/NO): YES